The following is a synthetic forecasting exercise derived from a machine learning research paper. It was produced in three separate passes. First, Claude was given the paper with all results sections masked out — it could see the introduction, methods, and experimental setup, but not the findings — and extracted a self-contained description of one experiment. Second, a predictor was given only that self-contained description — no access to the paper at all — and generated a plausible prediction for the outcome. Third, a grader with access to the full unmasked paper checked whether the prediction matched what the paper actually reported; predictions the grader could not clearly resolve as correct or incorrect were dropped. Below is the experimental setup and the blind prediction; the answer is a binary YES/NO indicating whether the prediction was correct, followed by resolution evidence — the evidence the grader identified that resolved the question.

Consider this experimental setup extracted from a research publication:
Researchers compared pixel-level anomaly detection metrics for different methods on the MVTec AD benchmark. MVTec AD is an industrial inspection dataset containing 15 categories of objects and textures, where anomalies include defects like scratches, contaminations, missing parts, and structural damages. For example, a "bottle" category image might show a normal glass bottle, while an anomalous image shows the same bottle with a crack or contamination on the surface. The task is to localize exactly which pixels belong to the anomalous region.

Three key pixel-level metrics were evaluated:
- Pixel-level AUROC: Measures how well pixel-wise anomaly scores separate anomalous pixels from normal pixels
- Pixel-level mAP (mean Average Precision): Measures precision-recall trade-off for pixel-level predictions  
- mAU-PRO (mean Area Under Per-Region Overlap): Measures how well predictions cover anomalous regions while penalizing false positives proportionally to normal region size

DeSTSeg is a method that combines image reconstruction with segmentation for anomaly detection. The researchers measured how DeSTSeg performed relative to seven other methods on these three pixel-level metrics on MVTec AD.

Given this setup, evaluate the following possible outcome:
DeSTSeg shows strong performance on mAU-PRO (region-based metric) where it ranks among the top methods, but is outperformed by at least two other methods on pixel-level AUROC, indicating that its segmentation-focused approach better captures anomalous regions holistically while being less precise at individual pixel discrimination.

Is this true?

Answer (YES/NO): NO